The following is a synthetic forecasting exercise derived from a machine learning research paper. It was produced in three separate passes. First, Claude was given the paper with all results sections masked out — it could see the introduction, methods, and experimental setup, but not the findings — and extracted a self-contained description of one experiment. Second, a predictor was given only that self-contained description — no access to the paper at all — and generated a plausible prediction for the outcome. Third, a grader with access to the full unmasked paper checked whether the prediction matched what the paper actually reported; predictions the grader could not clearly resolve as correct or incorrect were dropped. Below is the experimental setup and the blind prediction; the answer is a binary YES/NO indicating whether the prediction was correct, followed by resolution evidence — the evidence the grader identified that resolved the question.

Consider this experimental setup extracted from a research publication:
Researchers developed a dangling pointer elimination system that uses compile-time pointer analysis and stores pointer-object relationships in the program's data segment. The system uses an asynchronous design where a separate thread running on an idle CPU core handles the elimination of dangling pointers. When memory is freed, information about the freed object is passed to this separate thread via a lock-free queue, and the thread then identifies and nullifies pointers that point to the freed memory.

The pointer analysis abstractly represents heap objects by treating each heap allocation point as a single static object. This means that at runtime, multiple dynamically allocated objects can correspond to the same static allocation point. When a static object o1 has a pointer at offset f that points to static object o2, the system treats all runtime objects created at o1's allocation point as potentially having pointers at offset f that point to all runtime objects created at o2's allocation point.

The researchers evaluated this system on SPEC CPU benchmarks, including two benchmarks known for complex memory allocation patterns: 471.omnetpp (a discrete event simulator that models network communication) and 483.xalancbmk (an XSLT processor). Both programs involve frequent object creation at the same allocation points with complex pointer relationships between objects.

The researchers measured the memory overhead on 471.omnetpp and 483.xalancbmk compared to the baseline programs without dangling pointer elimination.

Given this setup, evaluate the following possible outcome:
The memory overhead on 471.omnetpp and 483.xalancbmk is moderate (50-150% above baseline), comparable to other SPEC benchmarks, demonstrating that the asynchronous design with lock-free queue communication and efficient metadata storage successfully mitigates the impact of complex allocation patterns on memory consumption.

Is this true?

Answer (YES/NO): NO